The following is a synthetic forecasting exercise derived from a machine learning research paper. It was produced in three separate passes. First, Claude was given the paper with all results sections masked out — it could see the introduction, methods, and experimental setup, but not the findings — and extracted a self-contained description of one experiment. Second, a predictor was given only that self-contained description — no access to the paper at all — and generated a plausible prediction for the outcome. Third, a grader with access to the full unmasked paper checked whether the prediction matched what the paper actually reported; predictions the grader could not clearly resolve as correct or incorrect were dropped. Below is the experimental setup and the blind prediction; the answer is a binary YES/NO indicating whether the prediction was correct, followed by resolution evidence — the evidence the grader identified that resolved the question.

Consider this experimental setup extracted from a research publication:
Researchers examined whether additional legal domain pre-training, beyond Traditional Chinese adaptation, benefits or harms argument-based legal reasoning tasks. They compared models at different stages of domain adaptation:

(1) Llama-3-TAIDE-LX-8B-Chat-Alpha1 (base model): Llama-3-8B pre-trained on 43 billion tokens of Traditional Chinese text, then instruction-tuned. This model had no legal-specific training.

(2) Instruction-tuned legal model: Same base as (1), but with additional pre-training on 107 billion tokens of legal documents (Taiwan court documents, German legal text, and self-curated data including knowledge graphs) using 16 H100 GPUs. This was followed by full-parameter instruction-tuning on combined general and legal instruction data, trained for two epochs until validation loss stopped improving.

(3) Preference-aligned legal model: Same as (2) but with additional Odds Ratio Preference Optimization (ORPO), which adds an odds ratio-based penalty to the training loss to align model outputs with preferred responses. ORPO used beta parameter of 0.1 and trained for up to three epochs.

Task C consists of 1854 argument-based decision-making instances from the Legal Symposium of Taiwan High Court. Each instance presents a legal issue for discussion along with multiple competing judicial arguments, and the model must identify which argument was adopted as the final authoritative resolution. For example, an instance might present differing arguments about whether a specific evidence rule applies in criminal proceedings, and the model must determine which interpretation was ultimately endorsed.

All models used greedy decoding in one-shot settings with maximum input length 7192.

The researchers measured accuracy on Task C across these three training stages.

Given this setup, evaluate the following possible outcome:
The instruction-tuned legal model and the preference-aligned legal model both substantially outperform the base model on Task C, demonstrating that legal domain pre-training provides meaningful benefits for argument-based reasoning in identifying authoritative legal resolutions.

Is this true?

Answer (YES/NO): NO